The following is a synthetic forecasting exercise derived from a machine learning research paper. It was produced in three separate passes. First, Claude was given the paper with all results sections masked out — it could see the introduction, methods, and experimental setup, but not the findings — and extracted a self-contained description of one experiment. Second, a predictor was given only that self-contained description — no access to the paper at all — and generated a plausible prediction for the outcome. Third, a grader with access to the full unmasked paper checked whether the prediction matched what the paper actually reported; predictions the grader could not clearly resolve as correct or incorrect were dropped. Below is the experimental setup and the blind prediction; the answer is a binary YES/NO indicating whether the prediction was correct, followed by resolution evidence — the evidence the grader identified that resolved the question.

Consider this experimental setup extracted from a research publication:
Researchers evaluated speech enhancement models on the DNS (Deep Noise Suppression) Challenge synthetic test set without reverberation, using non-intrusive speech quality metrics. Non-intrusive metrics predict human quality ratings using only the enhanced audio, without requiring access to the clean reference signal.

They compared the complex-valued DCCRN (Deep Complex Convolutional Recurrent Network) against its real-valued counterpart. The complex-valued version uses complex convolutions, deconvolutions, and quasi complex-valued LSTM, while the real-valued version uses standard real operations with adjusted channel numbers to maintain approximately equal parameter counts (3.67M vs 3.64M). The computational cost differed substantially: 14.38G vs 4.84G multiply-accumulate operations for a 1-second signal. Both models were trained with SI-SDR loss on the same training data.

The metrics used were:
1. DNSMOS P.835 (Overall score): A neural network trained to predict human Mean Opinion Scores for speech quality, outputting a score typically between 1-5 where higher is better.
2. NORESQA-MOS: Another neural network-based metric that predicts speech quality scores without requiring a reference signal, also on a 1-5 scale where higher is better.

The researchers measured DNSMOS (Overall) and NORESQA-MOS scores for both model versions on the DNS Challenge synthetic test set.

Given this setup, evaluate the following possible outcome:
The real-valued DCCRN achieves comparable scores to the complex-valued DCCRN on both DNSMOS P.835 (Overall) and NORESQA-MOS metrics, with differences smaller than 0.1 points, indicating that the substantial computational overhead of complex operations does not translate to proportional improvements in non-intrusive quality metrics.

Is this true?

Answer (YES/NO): YES